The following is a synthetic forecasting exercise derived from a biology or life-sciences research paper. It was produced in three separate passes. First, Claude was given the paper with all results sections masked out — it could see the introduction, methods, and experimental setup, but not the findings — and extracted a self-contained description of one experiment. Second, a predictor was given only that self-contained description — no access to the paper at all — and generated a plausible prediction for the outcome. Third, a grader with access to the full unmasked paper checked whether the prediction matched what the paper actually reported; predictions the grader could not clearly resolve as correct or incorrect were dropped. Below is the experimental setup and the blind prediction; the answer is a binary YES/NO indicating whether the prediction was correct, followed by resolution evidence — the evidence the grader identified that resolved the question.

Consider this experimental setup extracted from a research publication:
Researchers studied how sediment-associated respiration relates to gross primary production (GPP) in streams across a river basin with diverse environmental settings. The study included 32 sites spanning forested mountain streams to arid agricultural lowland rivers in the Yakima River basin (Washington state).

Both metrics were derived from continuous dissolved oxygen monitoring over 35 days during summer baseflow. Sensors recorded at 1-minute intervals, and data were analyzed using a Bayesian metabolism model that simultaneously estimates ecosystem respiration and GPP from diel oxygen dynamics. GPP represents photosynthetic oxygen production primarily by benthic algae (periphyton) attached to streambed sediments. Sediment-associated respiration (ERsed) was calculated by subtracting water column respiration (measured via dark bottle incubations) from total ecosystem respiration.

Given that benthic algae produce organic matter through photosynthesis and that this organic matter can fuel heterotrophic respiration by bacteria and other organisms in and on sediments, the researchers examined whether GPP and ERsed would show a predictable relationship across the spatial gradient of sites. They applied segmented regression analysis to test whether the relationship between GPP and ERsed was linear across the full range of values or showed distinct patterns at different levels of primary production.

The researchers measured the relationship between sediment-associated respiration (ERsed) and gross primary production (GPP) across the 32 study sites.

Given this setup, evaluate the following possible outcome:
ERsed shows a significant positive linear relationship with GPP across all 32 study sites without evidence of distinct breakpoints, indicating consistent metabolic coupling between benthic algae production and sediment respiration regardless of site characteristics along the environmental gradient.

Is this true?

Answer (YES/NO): NO